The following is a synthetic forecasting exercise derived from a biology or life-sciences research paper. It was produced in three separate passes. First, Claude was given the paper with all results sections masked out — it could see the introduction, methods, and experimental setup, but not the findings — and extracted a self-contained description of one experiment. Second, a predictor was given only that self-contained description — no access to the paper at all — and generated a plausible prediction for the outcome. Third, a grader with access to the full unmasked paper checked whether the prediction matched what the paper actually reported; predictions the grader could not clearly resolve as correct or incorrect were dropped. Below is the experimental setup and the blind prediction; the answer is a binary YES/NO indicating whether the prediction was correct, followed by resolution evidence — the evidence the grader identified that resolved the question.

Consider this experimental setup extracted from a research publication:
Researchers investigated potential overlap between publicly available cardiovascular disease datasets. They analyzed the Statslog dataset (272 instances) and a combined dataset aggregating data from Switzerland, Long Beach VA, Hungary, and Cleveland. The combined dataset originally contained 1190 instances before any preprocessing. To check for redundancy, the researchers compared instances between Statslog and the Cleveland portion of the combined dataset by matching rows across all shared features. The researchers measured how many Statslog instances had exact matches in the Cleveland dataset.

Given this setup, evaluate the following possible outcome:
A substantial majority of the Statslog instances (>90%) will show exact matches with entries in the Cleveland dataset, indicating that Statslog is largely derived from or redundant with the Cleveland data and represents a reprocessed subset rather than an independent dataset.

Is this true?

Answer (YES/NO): YES